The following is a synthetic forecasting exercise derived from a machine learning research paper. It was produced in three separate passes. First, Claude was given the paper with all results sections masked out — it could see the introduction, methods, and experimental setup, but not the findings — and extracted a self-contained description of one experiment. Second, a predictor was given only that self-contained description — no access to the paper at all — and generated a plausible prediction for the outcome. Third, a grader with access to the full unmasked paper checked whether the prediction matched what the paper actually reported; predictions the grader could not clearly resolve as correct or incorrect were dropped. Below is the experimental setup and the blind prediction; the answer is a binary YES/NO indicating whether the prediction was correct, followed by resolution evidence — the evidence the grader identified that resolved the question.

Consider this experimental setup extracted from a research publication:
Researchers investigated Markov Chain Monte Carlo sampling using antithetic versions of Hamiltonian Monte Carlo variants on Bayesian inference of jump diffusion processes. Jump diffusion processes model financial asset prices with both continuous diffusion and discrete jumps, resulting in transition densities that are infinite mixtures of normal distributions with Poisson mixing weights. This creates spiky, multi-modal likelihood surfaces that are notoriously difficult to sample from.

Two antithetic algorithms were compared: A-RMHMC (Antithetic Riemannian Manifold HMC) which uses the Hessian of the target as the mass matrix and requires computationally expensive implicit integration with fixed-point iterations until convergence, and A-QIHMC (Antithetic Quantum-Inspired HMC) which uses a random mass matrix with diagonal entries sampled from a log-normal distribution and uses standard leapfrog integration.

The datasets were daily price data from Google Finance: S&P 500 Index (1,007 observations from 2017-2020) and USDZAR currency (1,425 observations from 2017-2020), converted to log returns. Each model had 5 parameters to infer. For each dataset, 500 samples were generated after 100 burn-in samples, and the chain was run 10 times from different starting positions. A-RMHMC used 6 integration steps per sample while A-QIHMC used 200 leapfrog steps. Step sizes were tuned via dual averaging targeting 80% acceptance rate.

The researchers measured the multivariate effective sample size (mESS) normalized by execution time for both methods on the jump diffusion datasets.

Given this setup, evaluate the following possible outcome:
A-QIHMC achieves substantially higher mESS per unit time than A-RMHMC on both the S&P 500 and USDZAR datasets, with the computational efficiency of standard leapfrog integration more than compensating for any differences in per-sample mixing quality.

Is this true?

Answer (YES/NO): YES